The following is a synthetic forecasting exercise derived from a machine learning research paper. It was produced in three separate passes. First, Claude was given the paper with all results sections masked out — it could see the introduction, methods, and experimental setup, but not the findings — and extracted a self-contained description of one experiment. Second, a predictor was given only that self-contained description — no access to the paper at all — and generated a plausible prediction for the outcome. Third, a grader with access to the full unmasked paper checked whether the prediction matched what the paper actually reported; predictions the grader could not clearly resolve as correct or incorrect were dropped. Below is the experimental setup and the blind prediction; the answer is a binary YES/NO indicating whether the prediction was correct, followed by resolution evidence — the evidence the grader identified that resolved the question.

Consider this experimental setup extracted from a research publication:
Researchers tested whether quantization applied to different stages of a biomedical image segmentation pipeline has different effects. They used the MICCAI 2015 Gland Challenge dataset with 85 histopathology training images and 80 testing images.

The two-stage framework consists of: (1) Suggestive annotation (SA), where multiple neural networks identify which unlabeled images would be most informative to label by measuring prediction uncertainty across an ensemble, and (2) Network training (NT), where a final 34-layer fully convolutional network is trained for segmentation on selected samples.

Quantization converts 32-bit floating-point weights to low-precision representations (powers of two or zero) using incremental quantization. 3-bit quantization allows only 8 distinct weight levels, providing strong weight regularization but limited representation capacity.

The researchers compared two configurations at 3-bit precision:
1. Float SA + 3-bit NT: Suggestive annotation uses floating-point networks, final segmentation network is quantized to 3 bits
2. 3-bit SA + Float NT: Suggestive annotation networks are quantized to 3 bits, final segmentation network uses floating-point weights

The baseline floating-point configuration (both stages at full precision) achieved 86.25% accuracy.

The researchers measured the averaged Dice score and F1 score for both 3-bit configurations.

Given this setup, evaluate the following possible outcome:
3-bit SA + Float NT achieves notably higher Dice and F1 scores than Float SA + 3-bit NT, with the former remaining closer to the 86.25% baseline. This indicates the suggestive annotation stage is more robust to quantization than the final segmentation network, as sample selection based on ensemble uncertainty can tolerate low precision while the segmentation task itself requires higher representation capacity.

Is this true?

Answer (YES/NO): YES